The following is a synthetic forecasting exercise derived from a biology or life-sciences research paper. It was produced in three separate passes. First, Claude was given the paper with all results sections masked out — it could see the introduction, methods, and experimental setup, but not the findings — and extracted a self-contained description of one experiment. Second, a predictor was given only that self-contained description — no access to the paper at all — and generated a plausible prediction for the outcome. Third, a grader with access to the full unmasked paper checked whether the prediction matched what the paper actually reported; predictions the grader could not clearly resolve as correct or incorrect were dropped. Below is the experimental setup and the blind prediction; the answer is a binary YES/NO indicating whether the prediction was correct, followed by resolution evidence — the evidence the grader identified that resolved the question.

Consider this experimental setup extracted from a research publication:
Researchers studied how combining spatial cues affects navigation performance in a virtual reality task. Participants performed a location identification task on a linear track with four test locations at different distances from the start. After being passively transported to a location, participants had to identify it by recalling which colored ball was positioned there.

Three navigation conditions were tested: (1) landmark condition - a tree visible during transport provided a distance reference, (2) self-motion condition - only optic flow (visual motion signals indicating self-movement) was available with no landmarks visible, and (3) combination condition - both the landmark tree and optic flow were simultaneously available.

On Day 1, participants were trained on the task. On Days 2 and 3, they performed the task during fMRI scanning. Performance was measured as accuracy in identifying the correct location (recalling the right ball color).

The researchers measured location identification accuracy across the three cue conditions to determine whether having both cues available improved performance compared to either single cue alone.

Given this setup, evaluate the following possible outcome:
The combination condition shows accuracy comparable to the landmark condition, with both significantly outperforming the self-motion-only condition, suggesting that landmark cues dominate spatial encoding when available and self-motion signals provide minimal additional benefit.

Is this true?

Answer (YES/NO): NO